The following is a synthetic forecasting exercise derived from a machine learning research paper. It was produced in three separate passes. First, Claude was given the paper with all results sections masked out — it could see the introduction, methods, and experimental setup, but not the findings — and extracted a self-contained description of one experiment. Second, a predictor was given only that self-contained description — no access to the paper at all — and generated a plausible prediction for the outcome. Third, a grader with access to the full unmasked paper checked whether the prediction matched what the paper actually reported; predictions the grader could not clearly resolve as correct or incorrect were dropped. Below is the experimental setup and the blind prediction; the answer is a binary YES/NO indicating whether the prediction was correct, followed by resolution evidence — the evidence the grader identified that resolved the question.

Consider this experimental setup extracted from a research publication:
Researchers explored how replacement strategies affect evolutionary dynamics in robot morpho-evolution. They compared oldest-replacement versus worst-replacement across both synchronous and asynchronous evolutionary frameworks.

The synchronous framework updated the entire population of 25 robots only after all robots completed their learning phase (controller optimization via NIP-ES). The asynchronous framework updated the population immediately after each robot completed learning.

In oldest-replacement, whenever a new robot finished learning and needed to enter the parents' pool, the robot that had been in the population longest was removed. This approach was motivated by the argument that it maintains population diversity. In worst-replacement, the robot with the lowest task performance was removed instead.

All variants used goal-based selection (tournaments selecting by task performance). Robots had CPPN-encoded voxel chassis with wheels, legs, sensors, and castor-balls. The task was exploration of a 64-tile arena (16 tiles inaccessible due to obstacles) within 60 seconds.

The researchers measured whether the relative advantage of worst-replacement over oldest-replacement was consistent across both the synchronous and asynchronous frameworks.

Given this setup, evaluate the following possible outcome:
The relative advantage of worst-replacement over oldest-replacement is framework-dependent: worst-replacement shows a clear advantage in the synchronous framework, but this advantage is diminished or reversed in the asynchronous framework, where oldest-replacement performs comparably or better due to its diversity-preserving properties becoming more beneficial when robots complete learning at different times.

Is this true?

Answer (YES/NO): NO